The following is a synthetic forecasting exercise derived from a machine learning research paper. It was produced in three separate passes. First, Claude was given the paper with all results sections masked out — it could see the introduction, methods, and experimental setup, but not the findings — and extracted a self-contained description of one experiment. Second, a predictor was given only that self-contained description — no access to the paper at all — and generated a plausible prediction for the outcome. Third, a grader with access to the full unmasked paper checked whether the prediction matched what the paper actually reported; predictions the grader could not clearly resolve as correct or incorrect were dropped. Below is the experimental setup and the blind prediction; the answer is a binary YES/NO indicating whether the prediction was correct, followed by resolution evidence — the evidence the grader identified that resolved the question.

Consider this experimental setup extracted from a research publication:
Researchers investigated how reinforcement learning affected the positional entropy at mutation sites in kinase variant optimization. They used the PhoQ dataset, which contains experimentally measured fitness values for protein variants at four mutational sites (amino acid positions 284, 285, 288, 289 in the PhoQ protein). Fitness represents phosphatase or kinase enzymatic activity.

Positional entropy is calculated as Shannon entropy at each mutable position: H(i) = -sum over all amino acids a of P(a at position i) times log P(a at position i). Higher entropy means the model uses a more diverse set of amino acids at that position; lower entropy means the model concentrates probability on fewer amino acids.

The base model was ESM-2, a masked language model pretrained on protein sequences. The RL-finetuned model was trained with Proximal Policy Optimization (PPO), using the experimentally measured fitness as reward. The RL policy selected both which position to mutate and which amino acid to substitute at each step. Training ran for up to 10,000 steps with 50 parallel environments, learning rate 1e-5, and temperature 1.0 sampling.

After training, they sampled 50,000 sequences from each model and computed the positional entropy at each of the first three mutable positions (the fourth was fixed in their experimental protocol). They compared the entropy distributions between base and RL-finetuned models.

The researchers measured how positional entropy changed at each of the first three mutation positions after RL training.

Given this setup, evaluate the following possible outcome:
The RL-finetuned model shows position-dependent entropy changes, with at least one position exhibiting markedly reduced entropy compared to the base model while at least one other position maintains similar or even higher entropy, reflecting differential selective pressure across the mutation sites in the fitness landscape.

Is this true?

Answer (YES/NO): YES